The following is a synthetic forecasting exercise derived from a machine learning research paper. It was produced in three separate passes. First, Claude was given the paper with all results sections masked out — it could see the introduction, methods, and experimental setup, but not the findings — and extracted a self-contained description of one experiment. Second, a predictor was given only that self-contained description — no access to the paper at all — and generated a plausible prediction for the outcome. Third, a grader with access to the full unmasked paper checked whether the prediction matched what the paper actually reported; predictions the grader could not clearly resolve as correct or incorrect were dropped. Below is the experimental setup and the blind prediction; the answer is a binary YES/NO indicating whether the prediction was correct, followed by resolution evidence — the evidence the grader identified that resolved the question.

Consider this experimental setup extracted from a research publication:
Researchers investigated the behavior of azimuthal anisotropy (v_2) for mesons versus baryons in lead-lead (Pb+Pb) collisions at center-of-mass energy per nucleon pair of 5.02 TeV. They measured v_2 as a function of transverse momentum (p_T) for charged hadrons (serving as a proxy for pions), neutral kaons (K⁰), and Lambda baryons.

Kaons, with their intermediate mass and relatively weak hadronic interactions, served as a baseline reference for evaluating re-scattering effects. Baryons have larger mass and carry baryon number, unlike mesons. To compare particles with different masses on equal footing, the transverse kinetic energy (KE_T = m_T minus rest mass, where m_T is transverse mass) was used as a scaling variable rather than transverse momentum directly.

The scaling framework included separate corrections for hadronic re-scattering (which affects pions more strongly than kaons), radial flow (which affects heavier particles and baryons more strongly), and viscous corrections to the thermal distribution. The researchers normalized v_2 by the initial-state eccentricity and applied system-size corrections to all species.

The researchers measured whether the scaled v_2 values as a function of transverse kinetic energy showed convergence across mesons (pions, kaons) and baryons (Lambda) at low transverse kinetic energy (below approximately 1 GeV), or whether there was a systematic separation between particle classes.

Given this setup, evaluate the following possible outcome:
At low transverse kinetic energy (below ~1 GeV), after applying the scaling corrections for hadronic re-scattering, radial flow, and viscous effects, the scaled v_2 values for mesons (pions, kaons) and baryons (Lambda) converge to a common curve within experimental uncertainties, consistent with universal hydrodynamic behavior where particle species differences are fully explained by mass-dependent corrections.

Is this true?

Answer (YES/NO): YES